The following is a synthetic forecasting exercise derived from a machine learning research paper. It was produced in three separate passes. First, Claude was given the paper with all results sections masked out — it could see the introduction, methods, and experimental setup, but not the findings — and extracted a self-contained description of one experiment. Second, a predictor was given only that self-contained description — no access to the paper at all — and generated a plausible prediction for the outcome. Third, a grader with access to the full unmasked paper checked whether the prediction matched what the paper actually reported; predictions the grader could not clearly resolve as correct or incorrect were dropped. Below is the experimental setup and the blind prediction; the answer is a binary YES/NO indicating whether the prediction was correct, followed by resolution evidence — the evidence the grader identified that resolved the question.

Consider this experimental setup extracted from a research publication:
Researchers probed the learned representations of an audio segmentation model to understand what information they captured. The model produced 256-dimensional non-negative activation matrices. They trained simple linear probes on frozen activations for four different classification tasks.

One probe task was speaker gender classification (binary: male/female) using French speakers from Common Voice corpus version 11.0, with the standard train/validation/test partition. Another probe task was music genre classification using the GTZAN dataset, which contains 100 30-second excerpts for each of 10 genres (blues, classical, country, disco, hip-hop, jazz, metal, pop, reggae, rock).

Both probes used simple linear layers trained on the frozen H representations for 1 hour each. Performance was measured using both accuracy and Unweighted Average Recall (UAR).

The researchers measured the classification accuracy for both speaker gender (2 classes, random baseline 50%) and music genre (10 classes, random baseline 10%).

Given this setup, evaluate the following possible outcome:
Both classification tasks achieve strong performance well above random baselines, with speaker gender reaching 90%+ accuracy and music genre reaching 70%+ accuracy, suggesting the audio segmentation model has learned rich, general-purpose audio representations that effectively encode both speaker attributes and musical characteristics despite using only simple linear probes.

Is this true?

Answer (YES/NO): NO